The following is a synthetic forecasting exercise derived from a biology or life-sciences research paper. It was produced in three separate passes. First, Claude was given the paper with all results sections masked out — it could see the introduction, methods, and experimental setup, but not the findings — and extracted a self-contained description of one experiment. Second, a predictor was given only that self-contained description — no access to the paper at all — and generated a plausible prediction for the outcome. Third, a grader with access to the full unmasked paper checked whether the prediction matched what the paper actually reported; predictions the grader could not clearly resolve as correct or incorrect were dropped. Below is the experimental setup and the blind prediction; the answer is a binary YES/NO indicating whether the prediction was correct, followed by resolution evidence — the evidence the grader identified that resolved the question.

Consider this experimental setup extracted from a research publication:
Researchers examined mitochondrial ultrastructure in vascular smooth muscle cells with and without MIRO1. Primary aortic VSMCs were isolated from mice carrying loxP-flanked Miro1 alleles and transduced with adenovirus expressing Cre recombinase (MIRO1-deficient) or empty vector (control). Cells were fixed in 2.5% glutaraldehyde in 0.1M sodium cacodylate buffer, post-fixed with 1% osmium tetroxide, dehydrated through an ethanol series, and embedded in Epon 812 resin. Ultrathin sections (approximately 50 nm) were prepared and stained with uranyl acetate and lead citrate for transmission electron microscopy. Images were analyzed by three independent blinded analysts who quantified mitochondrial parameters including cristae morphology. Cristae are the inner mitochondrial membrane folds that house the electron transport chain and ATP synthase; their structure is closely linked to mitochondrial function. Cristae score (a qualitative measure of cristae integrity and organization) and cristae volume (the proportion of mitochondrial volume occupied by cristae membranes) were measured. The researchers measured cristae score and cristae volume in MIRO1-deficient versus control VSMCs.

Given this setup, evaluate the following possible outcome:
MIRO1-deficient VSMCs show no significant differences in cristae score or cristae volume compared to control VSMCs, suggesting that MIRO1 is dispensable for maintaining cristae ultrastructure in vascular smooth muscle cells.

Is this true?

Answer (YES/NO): NO